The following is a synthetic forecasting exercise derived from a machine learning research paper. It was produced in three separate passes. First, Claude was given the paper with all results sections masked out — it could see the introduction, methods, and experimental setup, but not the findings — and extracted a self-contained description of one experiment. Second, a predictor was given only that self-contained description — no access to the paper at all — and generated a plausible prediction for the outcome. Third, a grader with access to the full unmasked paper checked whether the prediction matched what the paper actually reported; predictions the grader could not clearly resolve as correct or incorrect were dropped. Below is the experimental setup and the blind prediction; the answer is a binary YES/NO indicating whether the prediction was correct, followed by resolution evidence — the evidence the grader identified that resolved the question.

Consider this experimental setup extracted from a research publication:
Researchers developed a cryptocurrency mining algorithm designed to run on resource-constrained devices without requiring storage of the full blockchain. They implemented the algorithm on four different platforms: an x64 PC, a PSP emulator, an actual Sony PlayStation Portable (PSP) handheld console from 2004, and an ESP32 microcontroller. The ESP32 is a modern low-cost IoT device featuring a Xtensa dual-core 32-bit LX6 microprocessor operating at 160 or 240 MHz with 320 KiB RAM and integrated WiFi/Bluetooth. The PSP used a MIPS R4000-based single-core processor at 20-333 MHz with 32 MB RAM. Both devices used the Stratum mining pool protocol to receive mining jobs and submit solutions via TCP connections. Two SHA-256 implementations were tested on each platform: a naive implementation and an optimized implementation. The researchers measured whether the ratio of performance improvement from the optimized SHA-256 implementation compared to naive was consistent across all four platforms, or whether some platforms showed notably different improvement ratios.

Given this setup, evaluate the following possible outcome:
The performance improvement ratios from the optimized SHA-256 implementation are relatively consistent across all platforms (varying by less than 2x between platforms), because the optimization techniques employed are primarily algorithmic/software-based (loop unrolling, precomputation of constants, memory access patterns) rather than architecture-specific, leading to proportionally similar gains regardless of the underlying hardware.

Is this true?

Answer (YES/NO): NO